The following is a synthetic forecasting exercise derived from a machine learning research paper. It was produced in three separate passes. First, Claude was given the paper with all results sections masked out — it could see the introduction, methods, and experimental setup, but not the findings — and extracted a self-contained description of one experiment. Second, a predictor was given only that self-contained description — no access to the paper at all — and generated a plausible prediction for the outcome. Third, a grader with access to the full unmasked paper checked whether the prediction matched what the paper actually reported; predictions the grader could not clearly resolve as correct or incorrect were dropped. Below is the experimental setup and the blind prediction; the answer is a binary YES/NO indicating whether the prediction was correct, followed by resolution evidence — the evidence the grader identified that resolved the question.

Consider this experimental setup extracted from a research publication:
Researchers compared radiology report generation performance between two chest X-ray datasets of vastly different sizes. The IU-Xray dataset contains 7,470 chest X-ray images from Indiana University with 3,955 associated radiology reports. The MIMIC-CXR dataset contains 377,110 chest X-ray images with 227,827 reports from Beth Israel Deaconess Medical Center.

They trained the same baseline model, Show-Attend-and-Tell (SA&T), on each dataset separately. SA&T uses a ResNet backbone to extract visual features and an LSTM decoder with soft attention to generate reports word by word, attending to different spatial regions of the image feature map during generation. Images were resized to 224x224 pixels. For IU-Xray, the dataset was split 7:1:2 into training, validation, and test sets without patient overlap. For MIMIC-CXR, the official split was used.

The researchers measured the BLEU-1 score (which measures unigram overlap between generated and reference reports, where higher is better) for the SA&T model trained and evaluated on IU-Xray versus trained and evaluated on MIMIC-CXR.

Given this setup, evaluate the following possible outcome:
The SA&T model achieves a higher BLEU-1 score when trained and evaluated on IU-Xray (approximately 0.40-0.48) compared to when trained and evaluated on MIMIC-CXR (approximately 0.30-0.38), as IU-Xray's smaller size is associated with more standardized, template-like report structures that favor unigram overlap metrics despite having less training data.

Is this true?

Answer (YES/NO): YES